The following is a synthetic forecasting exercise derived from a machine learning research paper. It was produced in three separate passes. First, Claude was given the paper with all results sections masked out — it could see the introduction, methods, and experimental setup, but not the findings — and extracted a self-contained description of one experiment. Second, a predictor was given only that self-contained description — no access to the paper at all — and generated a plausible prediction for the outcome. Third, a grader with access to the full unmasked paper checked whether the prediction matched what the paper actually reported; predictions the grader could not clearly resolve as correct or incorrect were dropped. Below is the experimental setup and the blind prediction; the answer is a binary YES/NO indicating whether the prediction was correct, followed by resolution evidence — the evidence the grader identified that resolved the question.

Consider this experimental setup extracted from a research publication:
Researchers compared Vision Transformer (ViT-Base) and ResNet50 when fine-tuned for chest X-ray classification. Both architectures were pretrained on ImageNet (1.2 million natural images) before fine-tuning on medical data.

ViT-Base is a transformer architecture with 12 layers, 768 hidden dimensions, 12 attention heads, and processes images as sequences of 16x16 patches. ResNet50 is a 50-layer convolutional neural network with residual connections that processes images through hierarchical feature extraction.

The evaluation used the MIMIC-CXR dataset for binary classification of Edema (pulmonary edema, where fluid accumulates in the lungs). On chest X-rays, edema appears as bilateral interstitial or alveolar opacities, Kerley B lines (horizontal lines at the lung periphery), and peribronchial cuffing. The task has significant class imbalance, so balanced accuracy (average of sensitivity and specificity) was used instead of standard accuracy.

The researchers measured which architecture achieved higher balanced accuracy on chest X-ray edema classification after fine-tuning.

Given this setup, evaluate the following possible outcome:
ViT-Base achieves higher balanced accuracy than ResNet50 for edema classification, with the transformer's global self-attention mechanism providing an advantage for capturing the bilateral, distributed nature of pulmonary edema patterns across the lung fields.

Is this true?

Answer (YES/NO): YES